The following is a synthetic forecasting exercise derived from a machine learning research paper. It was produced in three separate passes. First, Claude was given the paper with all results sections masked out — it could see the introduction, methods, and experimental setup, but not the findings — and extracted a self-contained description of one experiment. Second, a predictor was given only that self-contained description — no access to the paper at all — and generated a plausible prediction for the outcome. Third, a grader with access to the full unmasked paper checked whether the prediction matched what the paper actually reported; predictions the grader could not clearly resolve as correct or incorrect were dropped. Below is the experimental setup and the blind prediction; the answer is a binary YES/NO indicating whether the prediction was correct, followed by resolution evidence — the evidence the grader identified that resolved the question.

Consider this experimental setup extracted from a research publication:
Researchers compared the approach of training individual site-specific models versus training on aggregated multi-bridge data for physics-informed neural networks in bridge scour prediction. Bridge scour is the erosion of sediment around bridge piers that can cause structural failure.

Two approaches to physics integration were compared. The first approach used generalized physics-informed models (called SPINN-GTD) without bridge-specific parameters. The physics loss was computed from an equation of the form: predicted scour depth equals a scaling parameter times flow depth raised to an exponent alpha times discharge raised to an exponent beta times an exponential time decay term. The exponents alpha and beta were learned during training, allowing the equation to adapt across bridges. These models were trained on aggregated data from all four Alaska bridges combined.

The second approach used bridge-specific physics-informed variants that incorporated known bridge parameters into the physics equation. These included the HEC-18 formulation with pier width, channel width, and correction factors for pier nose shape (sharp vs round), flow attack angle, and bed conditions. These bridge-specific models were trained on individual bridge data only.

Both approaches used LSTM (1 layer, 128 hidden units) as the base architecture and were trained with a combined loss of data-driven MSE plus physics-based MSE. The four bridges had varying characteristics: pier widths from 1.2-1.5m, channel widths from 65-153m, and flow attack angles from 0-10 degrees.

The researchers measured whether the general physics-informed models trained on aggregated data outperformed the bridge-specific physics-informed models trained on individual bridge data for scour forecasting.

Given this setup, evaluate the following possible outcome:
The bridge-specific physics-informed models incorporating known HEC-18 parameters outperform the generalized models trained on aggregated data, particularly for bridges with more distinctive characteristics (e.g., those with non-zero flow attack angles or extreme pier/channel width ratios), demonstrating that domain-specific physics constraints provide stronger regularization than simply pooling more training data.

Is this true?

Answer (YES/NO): NO